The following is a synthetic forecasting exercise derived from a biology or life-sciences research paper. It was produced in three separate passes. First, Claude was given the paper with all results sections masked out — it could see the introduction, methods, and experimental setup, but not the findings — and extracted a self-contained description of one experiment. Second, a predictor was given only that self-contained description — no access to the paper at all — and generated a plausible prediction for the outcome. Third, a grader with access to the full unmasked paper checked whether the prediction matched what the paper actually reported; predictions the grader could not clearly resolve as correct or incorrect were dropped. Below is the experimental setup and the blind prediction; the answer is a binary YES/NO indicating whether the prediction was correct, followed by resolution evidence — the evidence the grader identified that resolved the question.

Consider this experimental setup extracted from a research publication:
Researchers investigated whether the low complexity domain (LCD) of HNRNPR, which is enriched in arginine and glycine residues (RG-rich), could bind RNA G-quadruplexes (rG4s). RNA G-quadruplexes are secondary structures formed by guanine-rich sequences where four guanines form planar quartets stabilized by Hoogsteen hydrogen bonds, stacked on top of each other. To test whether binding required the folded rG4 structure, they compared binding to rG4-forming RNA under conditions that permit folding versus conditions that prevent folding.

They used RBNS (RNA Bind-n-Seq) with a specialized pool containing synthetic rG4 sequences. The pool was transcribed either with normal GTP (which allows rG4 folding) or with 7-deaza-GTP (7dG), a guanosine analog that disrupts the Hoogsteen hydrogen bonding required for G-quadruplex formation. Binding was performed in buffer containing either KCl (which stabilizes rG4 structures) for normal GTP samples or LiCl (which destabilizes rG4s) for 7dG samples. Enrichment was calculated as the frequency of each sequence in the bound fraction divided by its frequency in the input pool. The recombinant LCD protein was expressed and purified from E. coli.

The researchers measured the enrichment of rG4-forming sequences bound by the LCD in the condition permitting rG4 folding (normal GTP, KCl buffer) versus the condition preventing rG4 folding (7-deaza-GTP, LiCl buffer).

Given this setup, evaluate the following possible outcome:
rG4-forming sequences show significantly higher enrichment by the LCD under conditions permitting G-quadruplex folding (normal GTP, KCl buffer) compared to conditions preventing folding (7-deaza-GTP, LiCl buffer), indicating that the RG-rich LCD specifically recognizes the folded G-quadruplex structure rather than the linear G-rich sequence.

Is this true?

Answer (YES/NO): YES